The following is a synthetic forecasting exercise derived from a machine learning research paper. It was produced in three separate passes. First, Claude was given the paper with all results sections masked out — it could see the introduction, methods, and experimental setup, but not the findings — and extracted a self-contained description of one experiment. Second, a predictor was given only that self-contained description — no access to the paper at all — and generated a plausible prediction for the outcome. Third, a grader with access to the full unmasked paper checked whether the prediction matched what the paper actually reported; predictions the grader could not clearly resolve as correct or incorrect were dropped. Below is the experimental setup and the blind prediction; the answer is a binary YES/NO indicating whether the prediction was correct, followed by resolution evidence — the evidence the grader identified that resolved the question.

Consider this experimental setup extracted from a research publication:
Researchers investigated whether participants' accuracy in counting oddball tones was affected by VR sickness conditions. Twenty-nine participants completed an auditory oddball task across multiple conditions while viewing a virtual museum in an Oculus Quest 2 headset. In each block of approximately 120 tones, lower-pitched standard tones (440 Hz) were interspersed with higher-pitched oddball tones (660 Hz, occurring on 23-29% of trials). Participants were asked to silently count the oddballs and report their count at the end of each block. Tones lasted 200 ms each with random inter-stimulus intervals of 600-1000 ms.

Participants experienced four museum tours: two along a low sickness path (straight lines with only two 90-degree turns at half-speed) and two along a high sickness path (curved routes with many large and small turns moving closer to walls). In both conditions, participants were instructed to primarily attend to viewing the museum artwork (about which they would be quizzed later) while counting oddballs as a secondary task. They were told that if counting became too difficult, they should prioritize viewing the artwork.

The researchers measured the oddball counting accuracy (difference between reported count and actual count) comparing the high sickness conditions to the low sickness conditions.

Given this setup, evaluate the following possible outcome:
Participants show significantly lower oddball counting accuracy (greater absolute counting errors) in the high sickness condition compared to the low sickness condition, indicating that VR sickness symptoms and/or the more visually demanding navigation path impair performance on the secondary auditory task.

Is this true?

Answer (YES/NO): YES